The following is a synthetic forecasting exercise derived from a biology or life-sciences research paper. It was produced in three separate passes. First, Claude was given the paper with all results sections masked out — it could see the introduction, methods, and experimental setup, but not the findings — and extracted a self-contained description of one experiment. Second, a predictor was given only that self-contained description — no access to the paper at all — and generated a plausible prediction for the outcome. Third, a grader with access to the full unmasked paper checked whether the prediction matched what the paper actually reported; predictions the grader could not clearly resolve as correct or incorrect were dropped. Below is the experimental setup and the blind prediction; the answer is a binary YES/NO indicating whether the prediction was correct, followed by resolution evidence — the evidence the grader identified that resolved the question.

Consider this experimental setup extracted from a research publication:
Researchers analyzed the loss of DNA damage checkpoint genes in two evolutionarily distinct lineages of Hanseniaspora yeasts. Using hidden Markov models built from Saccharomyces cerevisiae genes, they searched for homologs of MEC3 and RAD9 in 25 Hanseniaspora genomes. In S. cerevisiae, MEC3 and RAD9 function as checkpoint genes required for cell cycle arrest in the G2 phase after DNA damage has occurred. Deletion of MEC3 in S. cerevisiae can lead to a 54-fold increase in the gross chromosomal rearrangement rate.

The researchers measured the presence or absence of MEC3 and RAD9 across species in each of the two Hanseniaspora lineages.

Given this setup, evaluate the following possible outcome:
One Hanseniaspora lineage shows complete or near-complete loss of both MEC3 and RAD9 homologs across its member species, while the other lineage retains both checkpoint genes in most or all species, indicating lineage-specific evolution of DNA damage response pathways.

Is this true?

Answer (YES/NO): YES